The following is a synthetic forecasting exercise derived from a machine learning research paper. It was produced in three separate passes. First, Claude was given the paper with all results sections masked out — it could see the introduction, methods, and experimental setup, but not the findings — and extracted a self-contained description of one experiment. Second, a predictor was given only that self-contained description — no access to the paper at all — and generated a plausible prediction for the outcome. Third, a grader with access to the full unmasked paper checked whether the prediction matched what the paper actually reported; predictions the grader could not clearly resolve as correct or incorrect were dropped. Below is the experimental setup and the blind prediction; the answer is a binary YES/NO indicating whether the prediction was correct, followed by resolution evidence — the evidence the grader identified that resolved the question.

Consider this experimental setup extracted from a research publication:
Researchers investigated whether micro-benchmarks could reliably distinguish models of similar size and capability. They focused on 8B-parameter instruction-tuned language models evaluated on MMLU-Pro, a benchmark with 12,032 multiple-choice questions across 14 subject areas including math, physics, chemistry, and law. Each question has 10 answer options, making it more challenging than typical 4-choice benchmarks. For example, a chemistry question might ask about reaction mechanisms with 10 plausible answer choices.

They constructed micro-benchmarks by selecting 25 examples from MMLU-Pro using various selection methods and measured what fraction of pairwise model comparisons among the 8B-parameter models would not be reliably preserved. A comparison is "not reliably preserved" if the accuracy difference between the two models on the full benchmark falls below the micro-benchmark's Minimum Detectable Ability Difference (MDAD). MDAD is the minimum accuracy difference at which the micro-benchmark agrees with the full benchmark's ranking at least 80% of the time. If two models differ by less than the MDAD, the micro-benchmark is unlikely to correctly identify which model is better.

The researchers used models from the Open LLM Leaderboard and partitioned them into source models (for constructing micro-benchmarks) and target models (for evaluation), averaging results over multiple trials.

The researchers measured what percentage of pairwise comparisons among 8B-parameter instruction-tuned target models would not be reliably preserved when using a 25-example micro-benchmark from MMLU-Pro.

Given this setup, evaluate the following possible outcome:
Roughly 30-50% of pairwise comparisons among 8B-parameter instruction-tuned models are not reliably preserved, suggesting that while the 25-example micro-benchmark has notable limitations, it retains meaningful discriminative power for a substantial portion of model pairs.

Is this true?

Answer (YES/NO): NO